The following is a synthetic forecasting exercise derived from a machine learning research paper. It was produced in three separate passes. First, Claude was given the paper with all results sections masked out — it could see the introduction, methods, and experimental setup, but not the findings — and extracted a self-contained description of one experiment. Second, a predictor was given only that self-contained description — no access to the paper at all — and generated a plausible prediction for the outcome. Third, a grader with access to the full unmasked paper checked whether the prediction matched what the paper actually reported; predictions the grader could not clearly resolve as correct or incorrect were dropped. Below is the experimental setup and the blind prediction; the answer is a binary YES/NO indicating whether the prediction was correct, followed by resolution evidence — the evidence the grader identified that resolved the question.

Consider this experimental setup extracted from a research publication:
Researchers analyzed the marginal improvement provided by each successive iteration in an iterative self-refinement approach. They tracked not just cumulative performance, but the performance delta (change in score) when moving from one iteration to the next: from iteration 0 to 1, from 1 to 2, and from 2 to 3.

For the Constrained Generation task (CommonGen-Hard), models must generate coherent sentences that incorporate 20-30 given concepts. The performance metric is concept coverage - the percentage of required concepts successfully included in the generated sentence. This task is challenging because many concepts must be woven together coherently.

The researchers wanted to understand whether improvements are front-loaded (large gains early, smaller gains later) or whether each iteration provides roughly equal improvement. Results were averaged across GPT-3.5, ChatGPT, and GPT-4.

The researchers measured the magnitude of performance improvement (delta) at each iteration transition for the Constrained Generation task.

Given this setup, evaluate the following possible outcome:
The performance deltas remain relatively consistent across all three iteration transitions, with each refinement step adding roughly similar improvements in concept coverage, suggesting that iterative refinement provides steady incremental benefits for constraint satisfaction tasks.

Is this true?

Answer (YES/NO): NO